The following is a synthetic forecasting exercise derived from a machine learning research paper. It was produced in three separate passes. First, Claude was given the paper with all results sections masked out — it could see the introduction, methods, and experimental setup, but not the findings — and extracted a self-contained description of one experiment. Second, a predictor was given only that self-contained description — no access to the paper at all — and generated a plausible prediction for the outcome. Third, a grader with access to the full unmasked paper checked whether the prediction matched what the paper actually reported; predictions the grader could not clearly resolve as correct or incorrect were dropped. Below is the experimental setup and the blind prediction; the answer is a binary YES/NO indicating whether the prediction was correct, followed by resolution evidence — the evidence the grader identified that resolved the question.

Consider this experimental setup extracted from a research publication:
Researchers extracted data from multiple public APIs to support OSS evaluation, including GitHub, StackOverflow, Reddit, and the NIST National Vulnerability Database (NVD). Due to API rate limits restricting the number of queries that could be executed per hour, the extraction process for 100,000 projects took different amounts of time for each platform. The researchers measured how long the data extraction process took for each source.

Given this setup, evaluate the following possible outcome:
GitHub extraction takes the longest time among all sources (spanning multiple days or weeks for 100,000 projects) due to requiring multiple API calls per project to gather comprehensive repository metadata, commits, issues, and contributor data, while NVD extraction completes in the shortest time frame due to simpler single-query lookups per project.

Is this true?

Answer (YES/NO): NO